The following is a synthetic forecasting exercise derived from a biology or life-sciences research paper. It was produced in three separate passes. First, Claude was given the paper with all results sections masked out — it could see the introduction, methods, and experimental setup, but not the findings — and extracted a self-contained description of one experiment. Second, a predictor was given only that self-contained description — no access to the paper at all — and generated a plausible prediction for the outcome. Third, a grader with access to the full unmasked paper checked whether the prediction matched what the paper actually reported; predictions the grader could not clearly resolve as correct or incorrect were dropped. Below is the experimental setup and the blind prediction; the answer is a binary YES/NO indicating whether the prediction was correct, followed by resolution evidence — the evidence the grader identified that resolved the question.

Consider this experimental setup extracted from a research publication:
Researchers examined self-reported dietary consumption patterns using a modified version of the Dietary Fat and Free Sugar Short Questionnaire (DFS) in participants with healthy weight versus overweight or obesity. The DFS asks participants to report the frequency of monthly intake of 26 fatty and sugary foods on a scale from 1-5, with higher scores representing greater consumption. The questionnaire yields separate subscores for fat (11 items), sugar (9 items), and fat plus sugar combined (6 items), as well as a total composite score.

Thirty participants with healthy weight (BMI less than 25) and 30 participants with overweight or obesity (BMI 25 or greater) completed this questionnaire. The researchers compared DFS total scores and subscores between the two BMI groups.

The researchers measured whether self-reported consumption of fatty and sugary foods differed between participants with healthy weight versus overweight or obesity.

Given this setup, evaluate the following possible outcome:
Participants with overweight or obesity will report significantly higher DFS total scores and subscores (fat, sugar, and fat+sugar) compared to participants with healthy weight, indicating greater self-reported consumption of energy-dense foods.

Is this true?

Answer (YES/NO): NO